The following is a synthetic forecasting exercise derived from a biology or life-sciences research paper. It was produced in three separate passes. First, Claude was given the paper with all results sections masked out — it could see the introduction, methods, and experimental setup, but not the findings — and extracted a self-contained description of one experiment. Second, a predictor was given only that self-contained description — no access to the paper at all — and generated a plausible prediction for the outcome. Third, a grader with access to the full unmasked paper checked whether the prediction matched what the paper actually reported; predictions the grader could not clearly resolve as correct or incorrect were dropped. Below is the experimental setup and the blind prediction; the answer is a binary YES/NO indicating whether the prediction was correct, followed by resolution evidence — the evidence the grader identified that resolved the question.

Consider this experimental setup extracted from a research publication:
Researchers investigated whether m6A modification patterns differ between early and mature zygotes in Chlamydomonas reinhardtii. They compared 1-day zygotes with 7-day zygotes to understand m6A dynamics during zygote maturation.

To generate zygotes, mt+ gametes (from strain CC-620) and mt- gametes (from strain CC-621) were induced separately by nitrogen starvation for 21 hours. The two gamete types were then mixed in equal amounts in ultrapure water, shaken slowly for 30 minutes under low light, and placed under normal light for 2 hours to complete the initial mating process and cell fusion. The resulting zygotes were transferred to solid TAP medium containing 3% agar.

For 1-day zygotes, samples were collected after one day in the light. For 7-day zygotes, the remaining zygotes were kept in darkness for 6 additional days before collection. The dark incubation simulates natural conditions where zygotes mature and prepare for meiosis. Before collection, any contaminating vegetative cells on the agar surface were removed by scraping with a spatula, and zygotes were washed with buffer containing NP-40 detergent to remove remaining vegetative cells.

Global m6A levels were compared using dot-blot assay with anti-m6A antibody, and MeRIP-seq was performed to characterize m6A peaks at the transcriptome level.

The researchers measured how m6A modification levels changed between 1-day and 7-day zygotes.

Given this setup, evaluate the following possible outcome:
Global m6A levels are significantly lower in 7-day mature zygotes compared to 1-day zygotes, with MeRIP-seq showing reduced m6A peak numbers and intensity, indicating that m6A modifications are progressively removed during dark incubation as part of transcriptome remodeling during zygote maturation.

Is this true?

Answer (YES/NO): NO